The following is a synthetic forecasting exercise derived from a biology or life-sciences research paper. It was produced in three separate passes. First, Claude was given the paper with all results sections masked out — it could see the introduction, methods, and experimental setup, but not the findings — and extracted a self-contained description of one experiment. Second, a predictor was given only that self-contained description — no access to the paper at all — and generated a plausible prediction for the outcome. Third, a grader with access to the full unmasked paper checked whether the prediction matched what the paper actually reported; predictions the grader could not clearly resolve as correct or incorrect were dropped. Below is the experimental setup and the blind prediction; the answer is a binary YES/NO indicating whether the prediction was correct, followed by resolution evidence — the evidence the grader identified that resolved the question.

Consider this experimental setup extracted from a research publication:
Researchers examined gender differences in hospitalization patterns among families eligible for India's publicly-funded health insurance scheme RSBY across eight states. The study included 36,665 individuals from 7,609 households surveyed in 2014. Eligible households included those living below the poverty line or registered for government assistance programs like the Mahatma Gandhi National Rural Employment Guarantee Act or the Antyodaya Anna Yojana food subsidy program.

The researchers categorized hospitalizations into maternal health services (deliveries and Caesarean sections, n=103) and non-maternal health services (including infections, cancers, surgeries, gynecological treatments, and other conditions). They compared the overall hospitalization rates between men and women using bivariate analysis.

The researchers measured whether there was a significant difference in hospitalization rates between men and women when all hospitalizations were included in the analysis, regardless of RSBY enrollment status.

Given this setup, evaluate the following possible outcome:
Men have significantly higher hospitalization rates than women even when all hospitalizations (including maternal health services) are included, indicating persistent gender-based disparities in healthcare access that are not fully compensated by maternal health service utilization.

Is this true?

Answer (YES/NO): NO